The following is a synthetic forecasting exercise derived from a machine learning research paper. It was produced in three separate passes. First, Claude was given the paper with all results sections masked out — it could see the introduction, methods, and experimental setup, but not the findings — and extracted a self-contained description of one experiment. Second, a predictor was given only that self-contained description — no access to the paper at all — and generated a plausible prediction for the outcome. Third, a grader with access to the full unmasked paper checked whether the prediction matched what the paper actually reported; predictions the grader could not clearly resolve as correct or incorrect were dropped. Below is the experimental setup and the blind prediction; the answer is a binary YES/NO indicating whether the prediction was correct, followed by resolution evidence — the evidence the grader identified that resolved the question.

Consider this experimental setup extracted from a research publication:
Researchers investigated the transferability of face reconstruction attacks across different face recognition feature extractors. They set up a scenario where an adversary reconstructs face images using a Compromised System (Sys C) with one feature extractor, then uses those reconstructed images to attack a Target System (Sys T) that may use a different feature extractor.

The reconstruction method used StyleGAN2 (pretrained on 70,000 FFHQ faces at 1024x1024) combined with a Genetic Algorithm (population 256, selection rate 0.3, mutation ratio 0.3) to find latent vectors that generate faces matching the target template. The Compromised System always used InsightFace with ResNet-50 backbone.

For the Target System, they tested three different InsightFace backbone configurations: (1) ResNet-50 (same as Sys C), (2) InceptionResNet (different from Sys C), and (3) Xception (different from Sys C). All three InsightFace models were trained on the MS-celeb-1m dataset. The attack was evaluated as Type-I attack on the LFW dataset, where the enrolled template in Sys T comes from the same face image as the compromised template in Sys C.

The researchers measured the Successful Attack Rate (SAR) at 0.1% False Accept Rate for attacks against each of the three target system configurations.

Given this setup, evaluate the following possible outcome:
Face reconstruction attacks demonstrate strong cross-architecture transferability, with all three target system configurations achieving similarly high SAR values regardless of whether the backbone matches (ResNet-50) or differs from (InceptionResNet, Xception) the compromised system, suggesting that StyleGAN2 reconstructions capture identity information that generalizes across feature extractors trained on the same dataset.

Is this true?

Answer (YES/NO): NO